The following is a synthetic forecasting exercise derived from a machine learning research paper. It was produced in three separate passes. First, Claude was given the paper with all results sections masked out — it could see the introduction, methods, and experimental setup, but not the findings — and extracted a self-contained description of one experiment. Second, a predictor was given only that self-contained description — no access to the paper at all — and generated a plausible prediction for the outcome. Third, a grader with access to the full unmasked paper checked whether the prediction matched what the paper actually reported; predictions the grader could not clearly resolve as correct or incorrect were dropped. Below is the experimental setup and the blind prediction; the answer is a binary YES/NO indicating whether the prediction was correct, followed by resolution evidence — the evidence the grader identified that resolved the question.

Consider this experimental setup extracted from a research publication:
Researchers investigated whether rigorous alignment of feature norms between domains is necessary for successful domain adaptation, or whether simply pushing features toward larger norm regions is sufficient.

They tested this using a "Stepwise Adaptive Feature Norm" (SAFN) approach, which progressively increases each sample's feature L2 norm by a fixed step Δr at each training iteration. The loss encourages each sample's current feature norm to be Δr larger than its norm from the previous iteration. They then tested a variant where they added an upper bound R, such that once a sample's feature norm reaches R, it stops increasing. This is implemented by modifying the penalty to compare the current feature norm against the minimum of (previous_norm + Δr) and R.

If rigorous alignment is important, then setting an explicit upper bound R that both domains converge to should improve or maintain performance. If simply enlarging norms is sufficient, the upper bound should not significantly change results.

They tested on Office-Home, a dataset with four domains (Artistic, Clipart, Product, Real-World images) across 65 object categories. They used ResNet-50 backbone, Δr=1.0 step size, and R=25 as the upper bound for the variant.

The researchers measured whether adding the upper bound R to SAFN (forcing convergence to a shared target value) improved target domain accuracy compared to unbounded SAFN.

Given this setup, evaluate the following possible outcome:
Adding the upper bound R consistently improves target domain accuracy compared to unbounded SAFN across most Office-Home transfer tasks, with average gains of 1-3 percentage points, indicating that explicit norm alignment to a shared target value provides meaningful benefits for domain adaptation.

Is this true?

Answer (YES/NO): NO